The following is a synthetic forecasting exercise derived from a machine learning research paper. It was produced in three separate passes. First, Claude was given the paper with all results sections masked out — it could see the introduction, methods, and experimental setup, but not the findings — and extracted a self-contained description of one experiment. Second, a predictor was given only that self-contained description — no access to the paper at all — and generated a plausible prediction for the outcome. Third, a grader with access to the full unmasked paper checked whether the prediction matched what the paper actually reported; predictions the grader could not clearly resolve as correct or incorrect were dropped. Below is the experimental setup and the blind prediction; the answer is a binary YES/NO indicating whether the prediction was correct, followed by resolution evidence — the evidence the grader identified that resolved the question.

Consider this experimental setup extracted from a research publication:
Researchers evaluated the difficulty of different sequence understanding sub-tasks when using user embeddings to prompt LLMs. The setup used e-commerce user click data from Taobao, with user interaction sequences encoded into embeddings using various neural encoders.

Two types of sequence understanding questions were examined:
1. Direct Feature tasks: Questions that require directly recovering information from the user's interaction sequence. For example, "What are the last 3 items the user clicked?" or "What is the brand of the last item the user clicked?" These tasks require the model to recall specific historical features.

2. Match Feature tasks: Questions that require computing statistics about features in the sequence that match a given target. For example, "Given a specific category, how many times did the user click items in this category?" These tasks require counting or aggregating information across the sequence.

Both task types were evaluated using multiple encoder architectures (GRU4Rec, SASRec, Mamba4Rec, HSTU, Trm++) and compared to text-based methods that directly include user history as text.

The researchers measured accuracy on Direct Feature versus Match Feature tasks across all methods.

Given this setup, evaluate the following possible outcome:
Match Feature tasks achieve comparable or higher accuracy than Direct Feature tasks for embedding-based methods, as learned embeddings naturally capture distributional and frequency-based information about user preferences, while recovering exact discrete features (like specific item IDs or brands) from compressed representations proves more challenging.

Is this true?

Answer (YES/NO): NO